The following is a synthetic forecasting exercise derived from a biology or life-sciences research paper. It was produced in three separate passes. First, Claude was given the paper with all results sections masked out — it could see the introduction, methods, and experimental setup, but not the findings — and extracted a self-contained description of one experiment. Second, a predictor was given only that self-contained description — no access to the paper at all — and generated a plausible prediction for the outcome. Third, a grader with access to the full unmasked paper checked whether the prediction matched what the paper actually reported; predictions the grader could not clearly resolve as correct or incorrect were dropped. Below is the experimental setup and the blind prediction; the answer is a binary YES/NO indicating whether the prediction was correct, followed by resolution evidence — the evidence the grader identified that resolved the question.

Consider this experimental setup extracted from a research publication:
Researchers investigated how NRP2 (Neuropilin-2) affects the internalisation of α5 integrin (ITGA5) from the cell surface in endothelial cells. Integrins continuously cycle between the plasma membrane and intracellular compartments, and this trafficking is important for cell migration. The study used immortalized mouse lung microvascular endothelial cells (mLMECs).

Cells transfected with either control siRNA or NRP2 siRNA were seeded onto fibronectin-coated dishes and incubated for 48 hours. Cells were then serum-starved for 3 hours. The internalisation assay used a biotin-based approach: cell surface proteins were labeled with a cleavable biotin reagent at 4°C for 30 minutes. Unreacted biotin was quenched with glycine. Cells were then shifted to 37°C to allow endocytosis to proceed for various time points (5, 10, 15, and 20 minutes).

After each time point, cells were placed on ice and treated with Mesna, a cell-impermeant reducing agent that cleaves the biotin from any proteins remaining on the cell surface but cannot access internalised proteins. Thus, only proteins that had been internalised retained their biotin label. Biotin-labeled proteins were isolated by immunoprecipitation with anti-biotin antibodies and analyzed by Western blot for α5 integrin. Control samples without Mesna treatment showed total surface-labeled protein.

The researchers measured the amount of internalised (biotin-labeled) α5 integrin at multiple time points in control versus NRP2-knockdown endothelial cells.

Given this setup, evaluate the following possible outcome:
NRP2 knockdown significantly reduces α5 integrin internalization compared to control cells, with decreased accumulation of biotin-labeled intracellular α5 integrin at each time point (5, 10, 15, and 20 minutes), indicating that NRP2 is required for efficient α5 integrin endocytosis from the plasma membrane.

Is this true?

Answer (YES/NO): NO